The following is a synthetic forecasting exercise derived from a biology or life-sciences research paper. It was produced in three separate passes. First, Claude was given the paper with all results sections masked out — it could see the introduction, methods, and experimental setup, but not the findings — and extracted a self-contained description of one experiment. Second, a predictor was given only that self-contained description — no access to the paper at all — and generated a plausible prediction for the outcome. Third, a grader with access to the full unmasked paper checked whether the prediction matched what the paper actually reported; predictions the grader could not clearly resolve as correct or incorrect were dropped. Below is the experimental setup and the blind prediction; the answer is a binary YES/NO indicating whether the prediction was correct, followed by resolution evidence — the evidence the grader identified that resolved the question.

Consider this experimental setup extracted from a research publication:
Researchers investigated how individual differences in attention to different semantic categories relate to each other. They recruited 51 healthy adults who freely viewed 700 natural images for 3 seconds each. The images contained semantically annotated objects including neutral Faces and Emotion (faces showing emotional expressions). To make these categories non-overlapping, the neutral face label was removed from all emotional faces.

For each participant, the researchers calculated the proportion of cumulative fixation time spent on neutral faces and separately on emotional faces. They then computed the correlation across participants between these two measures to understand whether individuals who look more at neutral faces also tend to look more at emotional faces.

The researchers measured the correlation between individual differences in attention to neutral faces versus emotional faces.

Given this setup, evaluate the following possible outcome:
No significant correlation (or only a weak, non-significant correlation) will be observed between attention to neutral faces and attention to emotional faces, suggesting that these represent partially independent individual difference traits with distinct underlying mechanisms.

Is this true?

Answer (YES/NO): NO